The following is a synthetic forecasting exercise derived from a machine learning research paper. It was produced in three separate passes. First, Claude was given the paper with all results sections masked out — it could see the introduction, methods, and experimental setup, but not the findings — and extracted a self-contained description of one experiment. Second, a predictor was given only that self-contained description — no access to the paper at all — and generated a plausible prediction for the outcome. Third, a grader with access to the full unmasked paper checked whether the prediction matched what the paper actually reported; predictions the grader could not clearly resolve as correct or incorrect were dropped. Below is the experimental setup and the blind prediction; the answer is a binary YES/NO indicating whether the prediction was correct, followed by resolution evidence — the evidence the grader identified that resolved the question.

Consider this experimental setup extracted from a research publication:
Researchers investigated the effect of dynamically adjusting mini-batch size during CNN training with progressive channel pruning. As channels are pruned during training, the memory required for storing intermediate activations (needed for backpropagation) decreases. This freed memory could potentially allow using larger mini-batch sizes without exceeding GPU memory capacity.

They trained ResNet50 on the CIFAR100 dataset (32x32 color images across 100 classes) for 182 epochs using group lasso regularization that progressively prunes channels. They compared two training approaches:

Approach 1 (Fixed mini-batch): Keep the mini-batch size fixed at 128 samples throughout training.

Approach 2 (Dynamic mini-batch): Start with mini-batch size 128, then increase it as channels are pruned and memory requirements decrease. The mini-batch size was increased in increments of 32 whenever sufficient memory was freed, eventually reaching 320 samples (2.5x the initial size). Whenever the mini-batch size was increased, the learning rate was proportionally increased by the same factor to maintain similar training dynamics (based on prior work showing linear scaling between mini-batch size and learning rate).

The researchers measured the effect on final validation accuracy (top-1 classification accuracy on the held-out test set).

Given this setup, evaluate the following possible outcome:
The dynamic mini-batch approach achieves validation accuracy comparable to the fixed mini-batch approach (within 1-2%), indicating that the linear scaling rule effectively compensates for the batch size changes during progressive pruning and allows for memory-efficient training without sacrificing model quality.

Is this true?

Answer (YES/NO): YES